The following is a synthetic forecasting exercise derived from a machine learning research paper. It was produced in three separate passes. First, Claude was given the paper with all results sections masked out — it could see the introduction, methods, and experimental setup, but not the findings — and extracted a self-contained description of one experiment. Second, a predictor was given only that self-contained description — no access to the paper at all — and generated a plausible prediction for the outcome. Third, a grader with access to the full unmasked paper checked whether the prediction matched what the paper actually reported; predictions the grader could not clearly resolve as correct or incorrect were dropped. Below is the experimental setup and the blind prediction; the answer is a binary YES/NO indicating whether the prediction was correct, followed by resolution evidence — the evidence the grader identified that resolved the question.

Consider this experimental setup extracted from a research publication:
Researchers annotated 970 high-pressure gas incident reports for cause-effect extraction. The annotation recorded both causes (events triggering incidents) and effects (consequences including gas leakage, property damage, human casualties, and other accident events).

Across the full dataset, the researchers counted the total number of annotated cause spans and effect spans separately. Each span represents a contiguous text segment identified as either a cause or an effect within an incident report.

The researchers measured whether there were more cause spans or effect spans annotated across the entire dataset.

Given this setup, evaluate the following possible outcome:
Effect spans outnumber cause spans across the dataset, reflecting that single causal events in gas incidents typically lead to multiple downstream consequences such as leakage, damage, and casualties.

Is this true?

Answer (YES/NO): NO